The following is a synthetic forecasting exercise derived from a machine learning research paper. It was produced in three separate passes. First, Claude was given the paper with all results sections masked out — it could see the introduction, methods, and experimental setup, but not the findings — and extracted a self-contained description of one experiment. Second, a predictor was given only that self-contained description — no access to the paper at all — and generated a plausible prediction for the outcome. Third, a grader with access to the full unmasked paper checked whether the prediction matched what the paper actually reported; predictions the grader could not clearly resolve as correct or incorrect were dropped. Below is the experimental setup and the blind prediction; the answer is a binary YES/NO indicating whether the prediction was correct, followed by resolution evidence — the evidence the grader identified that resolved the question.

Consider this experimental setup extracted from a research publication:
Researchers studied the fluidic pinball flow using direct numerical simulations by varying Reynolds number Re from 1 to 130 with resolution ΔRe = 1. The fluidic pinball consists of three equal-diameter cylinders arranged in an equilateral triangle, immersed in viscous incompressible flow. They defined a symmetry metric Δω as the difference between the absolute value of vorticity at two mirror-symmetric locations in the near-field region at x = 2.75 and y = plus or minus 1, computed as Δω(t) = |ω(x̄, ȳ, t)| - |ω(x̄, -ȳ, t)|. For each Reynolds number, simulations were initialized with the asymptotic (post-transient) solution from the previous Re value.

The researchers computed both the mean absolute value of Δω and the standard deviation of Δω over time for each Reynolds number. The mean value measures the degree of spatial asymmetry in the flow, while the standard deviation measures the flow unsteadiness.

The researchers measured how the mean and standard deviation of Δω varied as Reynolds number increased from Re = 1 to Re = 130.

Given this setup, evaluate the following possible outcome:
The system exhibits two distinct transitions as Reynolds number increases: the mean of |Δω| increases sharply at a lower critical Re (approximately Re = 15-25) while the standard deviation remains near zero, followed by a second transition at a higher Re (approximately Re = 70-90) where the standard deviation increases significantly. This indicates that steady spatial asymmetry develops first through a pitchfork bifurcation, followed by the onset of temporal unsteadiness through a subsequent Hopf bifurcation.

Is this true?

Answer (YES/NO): NO